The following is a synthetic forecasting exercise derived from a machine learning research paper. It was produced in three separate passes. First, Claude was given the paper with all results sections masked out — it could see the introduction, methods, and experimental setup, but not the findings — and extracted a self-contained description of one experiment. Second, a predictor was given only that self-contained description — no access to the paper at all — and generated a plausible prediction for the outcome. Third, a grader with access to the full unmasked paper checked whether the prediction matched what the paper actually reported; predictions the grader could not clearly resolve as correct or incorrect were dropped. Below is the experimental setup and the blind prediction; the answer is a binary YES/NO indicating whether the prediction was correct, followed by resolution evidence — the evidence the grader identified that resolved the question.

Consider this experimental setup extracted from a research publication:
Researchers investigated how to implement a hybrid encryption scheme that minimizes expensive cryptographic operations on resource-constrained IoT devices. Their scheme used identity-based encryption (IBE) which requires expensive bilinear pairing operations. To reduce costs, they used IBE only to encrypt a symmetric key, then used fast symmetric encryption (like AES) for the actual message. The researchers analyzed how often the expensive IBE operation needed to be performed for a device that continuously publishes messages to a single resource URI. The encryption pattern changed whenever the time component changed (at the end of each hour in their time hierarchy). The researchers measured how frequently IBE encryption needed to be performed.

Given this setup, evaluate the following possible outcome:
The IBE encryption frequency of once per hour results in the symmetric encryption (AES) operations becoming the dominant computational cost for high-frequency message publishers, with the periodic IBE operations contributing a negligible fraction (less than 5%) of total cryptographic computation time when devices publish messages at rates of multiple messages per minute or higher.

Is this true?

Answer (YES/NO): NO